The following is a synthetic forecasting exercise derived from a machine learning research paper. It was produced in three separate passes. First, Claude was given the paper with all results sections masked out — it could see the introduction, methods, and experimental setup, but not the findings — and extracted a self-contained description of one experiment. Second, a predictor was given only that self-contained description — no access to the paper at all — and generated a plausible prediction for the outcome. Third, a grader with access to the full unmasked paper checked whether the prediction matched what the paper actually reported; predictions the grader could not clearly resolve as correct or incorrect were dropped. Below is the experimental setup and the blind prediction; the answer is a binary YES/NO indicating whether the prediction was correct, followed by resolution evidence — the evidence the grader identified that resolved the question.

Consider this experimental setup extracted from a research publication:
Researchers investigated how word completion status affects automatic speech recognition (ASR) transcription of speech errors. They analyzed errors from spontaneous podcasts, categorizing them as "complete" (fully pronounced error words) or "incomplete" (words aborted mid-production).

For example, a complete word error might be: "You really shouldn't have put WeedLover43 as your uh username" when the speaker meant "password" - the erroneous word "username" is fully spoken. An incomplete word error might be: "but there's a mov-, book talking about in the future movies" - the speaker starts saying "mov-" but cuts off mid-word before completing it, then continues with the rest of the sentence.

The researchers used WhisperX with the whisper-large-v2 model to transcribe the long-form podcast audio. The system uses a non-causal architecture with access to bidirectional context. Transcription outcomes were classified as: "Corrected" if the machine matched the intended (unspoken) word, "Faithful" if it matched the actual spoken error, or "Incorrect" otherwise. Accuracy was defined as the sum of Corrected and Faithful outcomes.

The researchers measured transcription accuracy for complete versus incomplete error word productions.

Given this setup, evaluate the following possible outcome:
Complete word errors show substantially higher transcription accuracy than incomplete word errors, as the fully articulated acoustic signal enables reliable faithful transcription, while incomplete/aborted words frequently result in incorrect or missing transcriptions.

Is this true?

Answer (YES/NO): NO